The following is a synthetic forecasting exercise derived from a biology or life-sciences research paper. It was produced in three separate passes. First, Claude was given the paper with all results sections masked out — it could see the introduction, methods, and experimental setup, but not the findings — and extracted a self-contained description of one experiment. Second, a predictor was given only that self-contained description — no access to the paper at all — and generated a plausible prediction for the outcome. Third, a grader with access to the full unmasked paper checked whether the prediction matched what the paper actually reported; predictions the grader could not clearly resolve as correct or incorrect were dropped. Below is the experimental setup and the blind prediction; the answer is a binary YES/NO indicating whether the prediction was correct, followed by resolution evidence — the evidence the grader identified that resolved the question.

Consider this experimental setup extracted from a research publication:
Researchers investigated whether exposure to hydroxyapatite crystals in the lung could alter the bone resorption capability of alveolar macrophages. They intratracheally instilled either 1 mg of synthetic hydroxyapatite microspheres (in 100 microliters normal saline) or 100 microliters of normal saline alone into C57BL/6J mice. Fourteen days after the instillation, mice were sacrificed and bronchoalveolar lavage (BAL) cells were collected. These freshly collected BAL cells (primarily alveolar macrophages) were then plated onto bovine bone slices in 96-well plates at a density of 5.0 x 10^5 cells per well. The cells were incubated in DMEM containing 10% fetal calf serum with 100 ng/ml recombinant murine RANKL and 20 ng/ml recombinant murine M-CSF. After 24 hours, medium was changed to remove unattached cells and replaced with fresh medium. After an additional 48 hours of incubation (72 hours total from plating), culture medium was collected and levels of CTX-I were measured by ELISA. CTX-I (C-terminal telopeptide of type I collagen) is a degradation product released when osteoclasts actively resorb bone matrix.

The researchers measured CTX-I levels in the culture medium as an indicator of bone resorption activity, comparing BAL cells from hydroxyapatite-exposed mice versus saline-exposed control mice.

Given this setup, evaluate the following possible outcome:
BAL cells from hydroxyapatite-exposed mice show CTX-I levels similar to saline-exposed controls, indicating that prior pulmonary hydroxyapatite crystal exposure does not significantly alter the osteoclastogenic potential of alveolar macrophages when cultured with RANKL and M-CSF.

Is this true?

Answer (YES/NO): NO